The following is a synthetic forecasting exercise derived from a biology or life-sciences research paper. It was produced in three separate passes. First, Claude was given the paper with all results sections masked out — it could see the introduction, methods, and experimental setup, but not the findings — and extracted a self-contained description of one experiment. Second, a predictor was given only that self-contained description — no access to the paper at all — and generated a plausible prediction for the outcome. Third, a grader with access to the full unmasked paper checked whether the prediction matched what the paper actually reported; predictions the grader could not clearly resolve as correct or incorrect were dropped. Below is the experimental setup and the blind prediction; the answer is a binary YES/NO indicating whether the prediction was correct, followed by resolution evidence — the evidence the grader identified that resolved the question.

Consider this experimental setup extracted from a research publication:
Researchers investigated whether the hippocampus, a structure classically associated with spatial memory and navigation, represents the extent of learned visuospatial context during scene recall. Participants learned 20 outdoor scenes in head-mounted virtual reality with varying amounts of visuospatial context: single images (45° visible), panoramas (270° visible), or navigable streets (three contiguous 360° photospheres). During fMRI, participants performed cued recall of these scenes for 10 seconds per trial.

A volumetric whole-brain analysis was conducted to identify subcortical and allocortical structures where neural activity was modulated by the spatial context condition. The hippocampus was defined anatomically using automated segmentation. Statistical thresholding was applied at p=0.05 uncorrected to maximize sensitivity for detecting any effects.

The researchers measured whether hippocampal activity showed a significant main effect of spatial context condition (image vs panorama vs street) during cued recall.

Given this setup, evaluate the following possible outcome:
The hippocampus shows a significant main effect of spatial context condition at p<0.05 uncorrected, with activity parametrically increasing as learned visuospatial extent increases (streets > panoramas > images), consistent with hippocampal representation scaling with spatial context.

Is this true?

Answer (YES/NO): NO